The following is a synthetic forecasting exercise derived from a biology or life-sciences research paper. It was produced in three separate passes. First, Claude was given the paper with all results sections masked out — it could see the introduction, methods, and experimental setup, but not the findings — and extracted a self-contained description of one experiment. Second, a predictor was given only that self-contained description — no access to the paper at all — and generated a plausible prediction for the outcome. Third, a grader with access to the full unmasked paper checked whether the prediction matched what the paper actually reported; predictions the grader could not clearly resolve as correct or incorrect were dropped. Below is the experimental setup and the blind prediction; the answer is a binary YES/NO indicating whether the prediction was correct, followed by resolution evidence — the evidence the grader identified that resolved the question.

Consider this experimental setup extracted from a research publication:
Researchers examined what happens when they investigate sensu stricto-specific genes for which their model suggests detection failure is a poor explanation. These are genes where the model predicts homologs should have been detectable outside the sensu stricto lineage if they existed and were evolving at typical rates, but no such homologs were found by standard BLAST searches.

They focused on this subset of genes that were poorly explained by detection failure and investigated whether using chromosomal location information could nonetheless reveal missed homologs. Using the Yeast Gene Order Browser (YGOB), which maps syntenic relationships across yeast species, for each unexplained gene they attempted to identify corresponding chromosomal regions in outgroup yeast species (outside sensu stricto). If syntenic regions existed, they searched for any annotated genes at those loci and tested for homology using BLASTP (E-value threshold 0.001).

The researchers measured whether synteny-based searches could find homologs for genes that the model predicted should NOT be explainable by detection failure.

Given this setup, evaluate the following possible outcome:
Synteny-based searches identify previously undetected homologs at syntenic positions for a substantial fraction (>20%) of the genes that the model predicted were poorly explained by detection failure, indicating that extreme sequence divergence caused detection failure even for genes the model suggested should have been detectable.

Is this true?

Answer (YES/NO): YES